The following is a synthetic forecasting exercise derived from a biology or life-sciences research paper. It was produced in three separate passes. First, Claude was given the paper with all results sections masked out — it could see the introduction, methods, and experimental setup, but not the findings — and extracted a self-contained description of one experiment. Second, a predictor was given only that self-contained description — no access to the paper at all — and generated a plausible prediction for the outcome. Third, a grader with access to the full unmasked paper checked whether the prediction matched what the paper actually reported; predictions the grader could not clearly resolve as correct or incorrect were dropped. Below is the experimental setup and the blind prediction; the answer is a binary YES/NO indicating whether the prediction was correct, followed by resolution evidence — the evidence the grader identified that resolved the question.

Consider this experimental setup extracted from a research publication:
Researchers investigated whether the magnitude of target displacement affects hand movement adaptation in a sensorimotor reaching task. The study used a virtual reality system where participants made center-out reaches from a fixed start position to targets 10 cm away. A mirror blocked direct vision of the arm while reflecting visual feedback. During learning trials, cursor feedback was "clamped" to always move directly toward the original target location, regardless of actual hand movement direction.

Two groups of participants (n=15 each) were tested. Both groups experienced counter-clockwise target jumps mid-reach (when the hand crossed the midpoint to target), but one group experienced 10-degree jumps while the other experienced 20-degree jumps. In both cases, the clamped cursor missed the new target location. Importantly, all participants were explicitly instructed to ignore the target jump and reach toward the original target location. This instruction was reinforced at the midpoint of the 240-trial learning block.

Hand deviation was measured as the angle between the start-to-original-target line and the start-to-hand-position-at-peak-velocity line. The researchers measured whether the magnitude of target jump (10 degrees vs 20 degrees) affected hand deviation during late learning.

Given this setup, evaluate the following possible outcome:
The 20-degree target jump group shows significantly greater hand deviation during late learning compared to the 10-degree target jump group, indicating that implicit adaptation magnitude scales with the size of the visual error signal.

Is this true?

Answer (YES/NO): NO